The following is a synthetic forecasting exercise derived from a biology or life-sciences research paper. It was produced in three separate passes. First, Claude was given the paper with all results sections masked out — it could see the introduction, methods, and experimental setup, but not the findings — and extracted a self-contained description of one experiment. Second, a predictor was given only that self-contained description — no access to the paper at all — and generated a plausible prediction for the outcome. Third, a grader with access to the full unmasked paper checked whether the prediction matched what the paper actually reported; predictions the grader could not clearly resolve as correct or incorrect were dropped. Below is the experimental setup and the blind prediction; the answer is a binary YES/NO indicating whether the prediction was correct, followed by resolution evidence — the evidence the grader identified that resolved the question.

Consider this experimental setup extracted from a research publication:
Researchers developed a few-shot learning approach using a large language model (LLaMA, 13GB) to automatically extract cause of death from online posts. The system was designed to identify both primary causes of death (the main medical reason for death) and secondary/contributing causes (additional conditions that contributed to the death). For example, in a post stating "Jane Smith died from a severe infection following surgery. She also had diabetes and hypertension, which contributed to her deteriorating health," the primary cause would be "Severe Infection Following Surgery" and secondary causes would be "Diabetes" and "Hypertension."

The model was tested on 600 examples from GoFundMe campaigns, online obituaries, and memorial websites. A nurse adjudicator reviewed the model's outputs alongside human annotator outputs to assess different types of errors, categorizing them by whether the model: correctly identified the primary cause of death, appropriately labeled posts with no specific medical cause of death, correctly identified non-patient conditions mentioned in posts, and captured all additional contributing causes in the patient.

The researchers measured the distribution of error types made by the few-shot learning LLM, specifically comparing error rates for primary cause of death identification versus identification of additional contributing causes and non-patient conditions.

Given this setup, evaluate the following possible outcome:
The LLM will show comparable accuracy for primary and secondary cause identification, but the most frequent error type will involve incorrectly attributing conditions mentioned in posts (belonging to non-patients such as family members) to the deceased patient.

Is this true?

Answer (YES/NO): NO